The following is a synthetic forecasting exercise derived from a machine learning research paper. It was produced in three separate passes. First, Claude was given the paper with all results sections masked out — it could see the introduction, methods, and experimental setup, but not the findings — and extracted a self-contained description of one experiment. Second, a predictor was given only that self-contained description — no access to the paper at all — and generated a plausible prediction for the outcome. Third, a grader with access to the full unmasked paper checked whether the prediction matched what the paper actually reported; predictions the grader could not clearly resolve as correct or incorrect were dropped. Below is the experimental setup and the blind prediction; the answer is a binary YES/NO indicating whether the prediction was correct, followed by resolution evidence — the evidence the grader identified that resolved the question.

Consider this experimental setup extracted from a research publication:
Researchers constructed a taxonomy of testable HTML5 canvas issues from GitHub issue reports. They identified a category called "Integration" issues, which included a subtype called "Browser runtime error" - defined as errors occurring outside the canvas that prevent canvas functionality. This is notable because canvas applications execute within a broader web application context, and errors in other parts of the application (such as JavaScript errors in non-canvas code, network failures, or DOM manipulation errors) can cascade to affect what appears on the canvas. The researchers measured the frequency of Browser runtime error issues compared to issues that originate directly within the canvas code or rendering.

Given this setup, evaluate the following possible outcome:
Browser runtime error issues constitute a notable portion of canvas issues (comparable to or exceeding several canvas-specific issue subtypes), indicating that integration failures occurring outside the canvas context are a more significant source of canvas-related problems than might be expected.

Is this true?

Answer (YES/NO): YES